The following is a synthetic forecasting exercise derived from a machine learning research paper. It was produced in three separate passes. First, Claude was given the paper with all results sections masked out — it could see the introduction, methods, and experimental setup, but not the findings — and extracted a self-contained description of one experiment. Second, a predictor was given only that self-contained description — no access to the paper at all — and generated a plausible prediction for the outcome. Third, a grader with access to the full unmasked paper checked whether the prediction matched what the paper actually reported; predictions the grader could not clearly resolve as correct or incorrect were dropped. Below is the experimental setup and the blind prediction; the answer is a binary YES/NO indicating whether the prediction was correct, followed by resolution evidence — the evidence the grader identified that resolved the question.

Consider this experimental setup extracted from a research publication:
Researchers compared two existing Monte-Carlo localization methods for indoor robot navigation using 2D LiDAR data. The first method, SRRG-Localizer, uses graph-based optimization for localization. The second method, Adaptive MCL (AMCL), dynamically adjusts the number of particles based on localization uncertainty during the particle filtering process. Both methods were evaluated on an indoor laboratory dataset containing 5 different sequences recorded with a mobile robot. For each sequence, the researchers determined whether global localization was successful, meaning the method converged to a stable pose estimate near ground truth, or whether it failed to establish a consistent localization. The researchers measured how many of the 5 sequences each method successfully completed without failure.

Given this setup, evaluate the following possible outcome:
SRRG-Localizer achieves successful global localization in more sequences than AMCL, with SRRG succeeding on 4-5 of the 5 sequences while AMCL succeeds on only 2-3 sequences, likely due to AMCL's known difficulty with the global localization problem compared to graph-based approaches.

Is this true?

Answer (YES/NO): YES